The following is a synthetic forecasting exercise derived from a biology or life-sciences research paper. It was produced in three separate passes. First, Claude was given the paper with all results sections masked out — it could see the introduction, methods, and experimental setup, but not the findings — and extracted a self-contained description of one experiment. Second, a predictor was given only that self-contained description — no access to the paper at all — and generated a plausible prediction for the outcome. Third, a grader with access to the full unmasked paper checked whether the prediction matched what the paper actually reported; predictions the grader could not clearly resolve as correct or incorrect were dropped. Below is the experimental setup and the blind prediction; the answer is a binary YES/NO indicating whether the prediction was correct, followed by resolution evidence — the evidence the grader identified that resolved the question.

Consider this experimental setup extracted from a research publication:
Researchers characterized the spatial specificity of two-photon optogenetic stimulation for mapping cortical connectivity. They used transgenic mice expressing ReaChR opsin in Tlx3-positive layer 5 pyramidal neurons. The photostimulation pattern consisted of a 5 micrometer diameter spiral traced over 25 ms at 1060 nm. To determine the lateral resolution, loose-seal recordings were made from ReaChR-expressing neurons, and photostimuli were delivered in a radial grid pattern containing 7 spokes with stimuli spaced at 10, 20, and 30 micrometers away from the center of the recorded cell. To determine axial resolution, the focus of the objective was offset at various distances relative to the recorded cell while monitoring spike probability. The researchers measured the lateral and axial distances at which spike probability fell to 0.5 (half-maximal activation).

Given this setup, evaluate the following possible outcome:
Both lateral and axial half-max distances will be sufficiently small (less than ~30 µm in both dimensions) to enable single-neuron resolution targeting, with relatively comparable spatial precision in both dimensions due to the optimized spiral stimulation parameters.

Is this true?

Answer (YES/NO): NO